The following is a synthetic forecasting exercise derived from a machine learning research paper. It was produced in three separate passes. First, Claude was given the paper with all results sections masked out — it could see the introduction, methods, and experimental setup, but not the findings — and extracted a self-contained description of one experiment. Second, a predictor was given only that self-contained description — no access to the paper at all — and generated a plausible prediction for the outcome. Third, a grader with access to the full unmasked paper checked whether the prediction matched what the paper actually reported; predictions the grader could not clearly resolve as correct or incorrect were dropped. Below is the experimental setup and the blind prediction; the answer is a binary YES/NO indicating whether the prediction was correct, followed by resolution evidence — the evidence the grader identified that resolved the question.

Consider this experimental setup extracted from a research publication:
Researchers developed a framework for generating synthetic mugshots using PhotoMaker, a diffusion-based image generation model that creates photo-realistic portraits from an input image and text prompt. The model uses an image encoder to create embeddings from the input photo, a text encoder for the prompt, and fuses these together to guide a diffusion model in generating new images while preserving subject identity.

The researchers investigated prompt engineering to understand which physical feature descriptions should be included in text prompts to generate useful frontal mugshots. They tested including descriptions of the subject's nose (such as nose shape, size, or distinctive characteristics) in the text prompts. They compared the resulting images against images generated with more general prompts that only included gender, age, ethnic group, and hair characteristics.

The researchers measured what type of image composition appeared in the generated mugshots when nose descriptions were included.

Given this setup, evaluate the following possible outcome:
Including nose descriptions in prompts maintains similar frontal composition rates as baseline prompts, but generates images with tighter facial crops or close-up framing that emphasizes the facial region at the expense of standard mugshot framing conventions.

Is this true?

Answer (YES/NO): YES